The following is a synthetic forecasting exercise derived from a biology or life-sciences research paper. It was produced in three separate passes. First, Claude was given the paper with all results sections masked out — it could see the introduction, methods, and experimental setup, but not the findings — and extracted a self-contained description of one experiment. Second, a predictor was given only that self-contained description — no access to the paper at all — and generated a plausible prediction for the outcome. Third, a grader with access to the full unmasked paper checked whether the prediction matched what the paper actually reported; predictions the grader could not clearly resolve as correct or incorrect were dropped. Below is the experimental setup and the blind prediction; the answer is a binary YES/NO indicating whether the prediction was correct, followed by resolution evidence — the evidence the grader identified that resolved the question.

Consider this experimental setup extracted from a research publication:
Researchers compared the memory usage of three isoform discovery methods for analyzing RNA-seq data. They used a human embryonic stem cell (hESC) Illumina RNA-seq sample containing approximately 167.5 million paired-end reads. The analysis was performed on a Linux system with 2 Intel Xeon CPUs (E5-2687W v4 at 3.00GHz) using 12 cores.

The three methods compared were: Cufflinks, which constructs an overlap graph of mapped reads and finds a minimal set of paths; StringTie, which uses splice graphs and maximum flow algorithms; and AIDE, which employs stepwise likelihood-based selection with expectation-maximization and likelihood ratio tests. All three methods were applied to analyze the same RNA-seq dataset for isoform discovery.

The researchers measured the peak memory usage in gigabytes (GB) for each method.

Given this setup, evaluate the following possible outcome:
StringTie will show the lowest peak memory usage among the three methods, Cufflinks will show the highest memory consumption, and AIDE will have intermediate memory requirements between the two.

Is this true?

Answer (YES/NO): NO